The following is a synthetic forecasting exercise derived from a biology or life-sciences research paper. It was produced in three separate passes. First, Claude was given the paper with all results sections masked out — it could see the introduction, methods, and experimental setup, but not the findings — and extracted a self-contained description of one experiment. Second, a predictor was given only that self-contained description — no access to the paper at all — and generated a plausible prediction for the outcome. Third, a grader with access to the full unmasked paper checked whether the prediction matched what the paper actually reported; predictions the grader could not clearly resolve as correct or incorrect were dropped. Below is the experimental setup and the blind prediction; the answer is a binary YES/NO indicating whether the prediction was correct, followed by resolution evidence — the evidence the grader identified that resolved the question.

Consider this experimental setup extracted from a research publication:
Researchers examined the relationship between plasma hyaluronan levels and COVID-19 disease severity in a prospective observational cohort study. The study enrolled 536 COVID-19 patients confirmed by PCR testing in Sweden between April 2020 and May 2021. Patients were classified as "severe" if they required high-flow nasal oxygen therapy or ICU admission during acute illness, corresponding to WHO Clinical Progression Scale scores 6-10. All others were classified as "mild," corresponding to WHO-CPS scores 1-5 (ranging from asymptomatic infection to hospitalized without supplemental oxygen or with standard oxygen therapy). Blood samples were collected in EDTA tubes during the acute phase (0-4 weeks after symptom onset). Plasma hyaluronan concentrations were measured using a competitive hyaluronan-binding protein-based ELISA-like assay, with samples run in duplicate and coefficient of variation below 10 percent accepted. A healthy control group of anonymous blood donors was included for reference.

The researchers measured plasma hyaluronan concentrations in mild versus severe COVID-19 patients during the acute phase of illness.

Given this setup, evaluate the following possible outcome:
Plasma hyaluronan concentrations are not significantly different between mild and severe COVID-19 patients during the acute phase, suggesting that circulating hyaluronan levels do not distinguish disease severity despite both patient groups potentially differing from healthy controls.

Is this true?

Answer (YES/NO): NO